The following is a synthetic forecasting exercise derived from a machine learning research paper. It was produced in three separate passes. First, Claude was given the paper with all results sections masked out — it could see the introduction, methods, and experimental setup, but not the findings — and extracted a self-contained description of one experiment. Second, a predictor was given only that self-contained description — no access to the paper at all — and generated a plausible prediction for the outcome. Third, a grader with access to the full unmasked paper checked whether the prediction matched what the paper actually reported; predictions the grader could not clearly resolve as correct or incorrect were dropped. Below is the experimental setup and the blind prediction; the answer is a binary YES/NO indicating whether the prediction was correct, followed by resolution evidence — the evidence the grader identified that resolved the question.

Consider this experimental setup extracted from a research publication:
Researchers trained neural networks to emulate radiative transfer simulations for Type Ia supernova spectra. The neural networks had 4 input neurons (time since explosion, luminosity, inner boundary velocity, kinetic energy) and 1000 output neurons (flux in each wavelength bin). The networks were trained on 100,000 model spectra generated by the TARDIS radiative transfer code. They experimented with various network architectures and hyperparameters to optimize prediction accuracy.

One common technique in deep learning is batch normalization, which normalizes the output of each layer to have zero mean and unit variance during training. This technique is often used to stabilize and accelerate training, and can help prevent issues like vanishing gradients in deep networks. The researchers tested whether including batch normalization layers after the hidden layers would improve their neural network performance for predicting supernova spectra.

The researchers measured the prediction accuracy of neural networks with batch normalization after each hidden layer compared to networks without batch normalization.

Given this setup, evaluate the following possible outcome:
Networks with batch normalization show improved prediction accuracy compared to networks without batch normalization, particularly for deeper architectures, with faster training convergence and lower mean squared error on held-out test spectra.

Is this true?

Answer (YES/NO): NO